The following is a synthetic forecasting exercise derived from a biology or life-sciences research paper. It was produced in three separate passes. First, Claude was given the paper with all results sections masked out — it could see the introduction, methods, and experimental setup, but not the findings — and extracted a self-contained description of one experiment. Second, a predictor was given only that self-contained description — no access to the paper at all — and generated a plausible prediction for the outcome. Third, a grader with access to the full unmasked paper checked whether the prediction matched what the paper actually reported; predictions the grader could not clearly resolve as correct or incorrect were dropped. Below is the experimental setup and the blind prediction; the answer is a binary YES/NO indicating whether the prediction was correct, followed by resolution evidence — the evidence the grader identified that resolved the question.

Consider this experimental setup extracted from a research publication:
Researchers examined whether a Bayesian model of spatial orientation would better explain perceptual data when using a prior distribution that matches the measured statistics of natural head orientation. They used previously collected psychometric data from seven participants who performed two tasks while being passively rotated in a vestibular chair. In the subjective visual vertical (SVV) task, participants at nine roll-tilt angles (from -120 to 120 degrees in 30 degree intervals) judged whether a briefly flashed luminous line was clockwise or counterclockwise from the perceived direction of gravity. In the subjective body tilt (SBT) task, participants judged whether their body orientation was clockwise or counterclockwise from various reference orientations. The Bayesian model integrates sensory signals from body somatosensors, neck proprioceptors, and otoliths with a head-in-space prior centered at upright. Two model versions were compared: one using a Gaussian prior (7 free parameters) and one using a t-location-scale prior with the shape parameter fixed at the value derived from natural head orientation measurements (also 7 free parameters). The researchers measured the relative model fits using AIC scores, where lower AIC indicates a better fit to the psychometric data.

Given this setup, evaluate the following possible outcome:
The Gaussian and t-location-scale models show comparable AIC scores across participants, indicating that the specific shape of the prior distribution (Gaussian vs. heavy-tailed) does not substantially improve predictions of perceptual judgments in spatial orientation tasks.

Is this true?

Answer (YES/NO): NO